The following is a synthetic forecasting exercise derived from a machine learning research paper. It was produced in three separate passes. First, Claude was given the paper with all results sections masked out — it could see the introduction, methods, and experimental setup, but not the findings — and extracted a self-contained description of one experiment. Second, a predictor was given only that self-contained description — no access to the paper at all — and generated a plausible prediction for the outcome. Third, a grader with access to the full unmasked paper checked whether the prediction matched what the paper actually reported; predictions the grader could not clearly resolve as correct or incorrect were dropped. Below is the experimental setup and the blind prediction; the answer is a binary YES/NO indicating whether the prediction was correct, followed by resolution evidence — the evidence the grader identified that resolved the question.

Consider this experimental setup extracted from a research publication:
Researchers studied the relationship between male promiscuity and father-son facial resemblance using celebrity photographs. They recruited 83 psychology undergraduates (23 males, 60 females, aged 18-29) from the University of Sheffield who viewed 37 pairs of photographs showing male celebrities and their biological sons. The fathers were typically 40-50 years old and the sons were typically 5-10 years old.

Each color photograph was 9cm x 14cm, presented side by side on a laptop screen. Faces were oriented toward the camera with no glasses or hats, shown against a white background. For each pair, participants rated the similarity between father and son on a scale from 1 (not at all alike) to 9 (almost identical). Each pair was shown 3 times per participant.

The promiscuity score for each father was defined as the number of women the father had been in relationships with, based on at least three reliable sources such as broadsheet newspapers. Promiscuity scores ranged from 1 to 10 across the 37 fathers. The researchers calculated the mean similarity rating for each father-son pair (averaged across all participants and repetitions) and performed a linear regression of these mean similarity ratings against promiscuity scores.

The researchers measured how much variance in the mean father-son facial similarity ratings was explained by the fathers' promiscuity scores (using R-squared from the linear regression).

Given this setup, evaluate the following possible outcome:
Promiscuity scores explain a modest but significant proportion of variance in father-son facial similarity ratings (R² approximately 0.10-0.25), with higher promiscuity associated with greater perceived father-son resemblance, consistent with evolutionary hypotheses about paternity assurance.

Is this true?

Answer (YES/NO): NO